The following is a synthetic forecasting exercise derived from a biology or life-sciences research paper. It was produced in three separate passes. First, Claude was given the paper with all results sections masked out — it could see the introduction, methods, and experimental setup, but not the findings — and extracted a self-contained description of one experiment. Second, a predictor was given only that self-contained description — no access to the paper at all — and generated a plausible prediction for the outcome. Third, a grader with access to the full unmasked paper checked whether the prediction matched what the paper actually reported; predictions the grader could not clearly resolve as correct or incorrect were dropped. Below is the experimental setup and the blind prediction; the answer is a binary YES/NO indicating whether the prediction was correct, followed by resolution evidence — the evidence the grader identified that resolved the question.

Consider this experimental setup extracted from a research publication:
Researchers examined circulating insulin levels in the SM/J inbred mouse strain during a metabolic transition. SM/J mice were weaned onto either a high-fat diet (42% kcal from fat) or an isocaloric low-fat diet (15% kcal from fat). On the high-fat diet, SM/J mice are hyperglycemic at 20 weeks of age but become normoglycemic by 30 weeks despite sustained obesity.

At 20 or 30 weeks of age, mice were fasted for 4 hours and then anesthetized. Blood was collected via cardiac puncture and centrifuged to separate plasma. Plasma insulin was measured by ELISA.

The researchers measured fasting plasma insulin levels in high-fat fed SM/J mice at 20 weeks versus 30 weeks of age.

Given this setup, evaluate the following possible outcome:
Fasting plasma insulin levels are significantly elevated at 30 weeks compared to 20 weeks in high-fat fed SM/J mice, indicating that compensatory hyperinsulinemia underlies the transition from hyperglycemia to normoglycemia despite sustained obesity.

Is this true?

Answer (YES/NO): YES